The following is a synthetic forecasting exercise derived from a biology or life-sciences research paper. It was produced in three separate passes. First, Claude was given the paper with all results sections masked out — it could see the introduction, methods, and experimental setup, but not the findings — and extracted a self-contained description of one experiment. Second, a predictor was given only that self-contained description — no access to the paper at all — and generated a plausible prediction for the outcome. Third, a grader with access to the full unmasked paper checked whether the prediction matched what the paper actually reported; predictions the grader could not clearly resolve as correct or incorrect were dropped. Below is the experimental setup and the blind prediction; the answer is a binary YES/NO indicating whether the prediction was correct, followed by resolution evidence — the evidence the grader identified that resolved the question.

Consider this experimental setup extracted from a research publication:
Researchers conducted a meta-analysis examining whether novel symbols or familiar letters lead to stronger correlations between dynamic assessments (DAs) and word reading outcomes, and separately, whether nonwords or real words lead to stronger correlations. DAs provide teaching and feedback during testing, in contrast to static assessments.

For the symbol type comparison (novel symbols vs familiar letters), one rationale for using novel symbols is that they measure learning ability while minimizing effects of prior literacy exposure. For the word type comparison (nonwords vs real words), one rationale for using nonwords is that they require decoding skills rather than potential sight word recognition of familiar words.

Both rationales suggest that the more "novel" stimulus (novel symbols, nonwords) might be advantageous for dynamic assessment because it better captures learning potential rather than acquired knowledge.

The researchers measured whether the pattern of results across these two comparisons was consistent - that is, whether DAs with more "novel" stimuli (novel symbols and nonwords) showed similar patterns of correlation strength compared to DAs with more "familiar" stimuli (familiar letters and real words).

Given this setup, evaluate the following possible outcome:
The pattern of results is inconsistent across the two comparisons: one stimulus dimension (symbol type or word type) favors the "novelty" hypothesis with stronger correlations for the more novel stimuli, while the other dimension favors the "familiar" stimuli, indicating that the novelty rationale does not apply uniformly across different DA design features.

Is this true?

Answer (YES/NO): YES